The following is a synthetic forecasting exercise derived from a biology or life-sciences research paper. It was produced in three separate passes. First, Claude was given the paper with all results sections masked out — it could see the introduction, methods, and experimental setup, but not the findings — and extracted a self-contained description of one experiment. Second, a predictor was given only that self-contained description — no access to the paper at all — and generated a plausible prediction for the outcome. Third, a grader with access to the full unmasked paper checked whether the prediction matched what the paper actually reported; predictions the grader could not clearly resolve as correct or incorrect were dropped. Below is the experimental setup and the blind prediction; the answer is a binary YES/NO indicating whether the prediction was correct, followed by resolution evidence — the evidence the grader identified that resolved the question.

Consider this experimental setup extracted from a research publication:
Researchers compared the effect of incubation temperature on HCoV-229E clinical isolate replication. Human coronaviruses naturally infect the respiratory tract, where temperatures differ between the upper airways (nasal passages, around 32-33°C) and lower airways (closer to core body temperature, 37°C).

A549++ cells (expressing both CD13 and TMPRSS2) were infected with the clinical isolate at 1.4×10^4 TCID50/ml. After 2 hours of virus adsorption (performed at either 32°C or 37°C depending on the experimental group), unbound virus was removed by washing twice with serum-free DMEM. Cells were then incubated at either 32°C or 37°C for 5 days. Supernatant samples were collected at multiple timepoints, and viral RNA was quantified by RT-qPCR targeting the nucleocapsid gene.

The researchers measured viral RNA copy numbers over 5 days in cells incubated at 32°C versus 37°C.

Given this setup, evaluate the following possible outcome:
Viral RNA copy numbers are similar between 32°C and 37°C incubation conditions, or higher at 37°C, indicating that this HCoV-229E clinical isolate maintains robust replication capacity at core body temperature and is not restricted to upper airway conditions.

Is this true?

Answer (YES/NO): NO